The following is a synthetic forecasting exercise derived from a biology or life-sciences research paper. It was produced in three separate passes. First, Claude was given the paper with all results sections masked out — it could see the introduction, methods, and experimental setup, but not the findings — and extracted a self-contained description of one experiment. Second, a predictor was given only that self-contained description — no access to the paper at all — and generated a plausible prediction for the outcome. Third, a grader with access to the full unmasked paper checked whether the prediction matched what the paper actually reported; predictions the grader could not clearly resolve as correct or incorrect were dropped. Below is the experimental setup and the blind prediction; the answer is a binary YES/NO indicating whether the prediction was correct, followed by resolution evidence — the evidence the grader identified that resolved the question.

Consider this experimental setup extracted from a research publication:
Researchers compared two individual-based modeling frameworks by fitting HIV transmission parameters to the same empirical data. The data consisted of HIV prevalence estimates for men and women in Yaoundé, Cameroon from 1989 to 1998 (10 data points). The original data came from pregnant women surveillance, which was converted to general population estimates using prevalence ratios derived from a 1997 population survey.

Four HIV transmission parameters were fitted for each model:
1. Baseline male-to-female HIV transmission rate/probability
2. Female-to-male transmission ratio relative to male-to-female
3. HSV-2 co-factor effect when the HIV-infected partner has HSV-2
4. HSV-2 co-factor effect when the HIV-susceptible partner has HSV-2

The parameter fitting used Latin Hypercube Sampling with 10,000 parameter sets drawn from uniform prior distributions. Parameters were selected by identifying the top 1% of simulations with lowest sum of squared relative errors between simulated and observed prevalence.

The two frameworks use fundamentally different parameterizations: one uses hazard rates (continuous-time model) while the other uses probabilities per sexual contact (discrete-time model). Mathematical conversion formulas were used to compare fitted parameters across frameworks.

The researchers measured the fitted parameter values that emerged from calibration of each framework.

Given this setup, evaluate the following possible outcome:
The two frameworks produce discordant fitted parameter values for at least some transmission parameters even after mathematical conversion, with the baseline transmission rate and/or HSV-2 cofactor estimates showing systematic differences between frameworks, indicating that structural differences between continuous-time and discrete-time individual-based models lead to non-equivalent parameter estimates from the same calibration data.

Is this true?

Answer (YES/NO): NO